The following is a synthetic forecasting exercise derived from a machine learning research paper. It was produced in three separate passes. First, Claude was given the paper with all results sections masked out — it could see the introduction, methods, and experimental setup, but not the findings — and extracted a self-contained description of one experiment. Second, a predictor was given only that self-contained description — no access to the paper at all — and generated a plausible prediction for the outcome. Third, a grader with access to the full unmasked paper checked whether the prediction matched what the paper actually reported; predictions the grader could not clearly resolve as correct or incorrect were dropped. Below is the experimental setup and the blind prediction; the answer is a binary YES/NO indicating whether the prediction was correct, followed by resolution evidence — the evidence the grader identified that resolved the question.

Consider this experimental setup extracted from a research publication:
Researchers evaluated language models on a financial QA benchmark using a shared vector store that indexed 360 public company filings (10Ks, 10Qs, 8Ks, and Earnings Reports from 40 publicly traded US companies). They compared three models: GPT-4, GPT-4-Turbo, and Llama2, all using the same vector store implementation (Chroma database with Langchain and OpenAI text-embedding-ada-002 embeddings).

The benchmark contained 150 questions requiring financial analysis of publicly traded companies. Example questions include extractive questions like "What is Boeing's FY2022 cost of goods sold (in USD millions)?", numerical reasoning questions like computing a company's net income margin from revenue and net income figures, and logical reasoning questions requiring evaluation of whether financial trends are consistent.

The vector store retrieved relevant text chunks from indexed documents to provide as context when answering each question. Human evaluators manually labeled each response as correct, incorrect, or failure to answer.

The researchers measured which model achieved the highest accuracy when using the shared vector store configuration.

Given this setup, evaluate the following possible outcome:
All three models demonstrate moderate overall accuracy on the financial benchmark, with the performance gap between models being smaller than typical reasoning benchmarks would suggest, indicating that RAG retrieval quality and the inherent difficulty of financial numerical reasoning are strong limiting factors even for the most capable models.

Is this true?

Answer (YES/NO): NO